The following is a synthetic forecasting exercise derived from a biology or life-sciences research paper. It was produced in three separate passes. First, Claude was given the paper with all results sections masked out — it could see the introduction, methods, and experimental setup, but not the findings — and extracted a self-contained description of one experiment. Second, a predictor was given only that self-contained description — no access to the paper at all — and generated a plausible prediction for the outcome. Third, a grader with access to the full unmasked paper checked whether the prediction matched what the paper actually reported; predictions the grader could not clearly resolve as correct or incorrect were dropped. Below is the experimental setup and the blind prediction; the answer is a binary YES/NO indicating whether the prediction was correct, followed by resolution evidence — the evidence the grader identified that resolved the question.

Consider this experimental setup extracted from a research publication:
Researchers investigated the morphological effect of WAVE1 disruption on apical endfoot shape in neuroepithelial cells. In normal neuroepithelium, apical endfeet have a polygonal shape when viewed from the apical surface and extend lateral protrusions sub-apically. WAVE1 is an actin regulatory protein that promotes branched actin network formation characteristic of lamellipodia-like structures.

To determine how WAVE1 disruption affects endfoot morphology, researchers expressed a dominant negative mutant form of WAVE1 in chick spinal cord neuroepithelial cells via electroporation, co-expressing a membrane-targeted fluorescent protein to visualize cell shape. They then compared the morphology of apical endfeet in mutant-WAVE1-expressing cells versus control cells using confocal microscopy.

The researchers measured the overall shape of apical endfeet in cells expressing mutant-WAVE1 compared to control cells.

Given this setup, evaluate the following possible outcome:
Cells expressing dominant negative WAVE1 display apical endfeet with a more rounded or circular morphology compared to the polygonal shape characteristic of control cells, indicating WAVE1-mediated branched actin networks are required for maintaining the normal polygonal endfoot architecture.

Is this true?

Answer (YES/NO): YES